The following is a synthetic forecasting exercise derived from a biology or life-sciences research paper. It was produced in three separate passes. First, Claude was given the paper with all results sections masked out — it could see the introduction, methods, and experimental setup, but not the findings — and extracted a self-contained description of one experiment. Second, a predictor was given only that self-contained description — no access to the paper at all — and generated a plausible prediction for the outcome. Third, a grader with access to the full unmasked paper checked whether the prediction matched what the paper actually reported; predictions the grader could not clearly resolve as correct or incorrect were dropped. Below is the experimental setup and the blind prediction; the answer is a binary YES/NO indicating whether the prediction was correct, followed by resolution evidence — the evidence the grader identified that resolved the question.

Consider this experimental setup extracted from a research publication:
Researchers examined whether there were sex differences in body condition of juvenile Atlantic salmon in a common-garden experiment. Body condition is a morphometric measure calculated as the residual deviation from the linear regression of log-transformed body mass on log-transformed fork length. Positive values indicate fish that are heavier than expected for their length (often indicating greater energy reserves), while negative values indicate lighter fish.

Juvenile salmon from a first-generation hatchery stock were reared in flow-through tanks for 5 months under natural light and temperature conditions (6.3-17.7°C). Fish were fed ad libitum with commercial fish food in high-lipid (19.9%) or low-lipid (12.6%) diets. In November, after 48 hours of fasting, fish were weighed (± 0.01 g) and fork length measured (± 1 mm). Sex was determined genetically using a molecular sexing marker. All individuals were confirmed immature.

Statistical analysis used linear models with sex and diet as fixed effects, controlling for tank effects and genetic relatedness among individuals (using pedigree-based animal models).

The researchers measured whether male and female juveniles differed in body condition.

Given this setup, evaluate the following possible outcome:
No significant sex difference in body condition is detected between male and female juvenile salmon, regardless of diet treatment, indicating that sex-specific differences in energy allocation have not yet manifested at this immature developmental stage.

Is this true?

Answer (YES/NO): NO